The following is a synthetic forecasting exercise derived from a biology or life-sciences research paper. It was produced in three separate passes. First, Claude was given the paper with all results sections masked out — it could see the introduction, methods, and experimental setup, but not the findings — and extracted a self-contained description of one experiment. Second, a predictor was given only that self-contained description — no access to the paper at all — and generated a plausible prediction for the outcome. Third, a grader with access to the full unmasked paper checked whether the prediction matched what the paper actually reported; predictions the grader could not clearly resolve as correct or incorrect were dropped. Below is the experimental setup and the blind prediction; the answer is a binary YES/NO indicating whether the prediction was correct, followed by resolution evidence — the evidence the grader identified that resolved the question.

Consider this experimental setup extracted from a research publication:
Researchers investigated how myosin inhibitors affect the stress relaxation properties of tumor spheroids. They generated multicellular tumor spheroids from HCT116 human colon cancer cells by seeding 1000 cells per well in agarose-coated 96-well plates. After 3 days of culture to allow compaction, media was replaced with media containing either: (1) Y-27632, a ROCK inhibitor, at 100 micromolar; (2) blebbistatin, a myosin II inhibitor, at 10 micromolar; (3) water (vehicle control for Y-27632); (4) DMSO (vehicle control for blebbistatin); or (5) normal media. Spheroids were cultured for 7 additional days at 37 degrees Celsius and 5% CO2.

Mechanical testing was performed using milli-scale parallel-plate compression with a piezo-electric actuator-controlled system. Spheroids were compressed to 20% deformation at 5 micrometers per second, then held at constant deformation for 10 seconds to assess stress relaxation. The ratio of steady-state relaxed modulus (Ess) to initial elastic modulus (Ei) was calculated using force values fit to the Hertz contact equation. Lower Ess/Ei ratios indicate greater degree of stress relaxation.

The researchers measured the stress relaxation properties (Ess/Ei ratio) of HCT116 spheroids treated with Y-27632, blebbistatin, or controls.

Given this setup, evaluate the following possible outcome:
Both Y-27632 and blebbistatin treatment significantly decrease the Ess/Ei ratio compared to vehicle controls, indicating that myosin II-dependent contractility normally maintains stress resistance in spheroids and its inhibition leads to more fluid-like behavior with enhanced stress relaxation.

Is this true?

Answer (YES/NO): YES